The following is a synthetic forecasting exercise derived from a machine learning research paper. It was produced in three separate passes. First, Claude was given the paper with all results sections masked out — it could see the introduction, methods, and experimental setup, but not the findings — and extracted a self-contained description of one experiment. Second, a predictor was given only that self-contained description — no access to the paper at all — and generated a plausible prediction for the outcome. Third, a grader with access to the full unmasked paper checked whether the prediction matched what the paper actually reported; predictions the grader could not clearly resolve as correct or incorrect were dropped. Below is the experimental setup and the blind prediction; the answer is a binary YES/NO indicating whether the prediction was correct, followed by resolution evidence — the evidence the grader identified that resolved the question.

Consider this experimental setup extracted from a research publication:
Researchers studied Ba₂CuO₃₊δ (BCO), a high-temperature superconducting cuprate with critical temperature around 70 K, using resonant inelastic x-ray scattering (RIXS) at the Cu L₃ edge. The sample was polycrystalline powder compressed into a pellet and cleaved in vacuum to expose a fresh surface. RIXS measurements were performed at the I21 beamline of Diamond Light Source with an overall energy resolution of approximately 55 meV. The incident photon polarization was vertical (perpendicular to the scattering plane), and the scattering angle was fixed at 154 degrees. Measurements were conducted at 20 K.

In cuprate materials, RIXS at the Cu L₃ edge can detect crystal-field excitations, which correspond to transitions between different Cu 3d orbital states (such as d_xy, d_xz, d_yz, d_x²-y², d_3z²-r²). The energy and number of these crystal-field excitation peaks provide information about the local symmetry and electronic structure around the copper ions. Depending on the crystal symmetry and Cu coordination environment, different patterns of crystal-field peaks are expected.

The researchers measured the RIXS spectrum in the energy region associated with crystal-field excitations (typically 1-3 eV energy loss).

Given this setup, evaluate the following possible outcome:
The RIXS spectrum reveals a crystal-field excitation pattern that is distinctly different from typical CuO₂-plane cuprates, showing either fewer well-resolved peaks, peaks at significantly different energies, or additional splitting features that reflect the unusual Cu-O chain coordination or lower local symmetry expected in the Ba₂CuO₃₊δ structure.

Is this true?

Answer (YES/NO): YES